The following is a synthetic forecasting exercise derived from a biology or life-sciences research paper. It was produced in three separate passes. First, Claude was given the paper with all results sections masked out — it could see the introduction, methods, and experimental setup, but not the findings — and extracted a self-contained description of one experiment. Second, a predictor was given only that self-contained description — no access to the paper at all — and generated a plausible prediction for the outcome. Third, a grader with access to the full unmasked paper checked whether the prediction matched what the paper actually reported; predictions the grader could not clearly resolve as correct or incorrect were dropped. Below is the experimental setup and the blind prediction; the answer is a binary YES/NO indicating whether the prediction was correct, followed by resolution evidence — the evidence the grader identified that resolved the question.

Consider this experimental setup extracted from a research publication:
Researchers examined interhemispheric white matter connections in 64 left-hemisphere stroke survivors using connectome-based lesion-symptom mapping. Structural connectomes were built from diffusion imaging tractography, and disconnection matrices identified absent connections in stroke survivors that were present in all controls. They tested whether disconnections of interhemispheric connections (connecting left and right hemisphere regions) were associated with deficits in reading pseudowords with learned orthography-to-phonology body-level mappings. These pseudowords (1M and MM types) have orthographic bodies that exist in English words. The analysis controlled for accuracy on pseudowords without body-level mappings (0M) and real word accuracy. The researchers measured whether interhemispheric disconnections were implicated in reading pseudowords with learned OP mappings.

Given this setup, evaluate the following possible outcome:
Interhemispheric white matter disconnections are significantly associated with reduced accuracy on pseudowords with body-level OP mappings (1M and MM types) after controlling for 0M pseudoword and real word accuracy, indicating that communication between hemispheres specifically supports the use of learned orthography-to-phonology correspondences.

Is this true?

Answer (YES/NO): YES